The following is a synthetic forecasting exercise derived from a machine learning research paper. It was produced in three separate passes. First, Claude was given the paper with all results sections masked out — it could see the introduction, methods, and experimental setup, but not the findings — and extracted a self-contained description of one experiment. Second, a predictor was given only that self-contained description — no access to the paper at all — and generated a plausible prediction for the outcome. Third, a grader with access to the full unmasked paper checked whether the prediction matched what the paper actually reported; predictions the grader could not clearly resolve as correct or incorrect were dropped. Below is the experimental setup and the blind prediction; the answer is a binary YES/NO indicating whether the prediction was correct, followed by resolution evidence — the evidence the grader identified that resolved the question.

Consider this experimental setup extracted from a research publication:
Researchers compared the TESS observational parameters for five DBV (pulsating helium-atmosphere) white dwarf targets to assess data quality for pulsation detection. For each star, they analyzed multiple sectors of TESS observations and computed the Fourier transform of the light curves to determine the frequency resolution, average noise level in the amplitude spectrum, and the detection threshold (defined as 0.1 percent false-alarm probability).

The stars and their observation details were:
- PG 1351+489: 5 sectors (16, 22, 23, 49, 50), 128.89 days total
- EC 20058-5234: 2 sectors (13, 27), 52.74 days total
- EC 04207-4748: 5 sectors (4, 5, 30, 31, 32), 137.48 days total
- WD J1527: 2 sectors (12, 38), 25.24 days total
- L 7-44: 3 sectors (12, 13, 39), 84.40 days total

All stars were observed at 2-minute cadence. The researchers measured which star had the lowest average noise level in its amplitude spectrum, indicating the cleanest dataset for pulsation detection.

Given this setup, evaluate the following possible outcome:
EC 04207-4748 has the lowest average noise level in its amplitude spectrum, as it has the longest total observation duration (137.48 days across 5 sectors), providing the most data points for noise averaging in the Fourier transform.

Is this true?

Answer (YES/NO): NO